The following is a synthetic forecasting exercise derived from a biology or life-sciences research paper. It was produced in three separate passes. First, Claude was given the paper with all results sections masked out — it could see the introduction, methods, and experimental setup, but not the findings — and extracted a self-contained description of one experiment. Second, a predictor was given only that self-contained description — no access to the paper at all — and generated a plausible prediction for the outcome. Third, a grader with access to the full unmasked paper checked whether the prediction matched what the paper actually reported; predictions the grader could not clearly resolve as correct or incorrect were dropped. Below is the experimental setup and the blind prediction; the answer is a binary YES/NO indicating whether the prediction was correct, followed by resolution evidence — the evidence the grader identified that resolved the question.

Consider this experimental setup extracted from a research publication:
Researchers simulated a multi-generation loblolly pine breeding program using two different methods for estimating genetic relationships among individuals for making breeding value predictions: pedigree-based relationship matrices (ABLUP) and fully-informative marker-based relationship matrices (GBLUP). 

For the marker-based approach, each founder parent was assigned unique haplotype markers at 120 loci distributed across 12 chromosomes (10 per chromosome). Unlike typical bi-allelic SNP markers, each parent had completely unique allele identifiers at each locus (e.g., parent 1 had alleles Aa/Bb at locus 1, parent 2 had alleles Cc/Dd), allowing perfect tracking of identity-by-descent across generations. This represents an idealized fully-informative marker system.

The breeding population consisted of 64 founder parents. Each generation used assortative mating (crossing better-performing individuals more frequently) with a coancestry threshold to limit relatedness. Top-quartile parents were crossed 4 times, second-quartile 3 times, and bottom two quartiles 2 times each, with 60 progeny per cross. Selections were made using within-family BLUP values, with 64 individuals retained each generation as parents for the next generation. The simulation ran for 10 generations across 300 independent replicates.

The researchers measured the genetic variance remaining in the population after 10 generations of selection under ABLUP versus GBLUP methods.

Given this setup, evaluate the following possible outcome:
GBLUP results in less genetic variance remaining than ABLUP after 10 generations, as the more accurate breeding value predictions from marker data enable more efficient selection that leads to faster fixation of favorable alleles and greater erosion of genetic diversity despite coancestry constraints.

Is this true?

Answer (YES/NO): YES